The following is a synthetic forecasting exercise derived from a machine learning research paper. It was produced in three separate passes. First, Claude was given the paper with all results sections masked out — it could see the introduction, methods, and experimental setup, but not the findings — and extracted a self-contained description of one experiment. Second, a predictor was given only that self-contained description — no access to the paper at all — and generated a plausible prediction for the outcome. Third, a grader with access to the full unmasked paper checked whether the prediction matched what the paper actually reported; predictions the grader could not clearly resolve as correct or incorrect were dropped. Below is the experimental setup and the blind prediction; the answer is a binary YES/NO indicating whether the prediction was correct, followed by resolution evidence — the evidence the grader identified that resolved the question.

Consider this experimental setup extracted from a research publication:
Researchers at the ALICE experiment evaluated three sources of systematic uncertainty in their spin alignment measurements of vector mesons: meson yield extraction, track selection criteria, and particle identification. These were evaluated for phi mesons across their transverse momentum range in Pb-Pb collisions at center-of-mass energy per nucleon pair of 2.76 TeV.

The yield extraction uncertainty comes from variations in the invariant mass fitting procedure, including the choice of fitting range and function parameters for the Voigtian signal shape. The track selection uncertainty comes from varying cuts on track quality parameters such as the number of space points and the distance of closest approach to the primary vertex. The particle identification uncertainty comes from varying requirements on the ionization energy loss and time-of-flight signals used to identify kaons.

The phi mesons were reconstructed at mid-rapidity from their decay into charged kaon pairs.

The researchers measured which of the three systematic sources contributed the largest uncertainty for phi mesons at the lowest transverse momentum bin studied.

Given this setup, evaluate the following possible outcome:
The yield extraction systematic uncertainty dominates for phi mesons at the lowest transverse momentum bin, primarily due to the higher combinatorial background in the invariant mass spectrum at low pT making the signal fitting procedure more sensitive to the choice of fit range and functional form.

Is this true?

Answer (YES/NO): YES